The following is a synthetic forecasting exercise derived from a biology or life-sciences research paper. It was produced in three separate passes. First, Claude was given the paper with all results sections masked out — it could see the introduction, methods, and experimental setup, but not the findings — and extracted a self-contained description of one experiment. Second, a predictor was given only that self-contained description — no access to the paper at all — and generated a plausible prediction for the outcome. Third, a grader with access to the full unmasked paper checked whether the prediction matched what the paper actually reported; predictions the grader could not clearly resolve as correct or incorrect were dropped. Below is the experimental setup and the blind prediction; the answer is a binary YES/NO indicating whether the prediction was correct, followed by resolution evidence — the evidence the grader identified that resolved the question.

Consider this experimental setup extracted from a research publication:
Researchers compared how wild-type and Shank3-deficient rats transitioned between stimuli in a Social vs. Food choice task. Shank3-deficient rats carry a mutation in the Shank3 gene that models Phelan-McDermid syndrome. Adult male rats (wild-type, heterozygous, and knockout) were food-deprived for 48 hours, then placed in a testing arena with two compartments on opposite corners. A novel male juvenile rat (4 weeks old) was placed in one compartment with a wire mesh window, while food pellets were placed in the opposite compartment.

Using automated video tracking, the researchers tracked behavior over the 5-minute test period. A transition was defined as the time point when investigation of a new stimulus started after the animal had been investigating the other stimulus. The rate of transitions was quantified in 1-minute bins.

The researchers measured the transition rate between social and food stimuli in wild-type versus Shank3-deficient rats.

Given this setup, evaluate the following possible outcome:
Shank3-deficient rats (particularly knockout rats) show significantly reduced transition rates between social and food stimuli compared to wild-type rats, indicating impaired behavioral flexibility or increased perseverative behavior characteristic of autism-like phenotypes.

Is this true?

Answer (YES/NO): NO